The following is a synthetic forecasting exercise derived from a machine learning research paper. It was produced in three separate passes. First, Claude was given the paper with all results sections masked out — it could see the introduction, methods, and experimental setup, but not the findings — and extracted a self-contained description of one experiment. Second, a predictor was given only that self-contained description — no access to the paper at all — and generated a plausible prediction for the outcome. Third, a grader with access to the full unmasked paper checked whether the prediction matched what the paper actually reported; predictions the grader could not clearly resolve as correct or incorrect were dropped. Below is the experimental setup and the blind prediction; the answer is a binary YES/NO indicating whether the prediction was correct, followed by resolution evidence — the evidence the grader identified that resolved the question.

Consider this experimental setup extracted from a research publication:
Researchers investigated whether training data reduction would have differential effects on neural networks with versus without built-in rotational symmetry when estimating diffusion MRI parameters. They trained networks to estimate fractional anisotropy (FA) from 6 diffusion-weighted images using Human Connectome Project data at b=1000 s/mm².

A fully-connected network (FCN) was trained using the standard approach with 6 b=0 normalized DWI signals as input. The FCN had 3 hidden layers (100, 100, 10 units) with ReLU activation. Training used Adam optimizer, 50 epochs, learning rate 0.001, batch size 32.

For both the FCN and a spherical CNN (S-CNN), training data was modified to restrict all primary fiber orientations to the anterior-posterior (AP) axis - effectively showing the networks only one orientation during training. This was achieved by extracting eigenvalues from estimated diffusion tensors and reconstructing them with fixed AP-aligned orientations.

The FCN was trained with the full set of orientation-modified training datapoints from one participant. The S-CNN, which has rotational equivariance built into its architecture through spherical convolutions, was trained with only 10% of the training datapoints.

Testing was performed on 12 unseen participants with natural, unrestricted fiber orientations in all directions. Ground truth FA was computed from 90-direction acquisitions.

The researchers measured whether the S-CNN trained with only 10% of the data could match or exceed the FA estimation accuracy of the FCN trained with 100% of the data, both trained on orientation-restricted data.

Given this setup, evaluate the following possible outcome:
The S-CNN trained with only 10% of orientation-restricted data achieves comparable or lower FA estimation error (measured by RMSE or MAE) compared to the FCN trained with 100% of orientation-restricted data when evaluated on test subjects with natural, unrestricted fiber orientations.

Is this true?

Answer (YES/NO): YES